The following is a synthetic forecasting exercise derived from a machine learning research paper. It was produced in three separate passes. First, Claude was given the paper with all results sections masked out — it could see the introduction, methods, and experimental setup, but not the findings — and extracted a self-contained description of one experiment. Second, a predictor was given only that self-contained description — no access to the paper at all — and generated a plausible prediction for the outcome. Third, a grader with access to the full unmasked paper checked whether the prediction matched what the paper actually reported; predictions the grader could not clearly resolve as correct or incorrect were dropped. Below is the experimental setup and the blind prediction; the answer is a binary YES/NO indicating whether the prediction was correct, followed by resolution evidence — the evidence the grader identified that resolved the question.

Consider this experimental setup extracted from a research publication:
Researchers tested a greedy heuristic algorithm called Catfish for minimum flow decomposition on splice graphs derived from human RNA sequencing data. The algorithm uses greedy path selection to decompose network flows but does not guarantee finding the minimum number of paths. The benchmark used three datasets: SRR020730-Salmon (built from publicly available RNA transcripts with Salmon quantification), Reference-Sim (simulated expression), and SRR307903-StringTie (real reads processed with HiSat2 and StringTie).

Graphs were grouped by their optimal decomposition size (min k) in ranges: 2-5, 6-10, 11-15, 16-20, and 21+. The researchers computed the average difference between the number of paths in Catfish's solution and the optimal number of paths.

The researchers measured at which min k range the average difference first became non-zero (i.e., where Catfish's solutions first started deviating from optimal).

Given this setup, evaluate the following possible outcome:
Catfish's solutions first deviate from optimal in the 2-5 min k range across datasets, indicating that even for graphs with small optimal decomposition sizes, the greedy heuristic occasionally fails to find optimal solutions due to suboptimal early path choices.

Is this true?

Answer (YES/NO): NO